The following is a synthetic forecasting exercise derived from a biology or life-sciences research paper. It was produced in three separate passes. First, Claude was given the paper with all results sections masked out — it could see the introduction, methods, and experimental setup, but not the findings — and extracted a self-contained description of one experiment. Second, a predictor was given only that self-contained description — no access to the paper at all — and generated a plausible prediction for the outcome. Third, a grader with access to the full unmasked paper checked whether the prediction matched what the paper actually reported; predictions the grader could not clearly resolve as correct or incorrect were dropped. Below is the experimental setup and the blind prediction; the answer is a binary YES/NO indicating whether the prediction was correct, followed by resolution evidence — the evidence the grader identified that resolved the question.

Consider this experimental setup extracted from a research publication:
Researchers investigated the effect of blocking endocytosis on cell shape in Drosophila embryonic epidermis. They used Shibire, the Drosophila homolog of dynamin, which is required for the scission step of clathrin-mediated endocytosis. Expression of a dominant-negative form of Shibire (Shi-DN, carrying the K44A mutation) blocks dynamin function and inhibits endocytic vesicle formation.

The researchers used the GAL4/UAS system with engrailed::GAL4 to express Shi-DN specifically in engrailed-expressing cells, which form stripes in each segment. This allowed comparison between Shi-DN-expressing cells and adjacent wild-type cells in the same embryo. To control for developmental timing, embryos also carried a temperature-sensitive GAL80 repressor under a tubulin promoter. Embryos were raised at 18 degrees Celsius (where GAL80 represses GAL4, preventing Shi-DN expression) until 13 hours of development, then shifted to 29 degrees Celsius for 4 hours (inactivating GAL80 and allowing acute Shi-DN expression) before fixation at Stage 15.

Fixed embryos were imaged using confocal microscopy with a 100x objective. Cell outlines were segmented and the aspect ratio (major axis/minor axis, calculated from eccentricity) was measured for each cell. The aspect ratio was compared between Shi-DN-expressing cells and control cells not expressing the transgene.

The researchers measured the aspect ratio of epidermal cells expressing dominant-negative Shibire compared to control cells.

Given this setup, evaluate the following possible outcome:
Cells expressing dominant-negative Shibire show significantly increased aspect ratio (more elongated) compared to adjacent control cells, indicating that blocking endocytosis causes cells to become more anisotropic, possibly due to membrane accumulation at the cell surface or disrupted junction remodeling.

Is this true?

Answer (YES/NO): NO